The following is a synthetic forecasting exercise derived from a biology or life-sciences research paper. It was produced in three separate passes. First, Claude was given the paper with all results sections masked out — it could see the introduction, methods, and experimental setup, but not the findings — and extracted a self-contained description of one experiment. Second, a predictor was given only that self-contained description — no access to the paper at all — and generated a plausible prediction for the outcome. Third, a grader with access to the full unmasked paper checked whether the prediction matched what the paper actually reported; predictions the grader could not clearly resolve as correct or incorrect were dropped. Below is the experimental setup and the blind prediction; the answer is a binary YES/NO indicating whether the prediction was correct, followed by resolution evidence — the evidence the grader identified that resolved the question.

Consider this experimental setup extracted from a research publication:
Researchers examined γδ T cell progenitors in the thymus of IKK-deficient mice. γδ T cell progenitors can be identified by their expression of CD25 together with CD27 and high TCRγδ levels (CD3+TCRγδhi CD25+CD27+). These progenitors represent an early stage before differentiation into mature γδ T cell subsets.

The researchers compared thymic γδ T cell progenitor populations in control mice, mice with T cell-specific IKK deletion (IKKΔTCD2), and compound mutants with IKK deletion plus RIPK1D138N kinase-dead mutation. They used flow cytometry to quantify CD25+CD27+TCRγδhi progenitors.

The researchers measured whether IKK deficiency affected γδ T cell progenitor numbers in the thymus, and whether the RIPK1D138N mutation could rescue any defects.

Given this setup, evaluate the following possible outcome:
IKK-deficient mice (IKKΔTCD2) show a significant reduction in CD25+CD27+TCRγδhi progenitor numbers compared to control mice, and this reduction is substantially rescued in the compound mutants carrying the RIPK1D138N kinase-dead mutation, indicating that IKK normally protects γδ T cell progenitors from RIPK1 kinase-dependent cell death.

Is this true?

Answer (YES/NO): NO